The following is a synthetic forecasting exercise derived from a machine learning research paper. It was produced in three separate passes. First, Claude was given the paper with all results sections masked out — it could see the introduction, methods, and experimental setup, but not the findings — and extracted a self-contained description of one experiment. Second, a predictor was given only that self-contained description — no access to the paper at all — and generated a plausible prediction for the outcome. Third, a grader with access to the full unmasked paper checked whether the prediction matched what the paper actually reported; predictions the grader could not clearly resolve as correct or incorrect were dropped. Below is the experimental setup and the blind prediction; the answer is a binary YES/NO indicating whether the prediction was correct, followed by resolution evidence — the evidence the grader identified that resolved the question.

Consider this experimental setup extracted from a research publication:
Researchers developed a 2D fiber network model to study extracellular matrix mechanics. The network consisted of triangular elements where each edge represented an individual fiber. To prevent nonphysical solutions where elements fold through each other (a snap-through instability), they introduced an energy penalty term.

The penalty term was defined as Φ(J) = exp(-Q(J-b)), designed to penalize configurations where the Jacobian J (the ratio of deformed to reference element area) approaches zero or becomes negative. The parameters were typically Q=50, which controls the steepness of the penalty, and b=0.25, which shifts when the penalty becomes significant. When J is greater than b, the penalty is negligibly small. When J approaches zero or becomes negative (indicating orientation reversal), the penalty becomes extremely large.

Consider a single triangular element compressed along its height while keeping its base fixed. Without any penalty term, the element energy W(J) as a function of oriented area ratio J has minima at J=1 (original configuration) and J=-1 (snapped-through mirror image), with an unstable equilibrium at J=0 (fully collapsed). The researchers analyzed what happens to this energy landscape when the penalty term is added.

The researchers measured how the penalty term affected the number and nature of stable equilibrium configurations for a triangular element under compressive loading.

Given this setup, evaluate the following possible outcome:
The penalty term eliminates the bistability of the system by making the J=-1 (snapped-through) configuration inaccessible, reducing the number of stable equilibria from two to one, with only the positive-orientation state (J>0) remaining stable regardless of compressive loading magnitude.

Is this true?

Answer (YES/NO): NO